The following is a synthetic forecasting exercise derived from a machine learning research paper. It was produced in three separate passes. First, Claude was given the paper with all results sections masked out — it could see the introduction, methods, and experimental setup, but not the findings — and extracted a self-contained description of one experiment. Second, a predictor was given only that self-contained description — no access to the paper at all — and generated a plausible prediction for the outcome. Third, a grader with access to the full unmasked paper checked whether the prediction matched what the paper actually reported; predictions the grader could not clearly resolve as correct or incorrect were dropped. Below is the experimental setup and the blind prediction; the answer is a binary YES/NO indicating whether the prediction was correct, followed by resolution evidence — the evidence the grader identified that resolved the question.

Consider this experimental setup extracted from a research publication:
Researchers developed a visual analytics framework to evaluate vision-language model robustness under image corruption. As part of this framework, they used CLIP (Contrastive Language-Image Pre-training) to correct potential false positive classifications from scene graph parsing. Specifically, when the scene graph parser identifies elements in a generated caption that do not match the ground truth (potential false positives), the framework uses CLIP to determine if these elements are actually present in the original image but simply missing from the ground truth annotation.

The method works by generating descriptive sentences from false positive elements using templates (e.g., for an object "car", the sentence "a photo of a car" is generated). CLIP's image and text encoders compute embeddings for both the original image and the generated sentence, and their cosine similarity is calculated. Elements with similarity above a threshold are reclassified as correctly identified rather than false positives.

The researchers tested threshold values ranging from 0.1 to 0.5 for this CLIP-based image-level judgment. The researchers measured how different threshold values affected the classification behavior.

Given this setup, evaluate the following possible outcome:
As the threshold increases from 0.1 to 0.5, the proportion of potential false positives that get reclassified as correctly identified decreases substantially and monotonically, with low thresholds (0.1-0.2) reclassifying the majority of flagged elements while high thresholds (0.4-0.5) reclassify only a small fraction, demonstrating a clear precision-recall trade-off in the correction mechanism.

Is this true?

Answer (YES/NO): NO